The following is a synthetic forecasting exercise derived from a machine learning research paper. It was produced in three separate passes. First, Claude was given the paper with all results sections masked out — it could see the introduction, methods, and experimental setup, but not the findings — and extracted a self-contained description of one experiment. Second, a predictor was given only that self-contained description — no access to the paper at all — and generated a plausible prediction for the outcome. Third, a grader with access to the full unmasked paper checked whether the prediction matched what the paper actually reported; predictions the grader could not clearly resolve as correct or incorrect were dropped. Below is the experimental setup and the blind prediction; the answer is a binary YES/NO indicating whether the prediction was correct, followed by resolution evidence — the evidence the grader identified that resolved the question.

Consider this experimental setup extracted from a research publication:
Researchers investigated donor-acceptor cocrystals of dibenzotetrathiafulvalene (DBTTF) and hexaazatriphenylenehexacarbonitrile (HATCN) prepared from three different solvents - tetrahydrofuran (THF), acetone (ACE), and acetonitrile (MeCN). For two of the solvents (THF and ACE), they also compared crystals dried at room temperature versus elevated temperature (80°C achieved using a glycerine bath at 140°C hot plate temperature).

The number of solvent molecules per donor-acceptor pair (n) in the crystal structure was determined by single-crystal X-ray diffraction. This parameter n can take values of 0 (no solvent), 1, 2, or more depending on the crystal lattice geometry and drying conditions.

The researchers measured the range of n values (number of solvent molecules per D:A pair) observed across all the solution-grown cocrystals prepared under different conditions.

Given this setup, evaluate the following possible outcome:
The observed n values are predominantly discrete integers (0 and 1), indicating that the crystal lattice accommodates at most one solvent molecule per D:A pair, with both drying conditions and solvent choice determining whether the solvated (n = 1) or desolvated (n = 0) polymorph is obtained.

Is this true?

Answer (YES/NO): NO